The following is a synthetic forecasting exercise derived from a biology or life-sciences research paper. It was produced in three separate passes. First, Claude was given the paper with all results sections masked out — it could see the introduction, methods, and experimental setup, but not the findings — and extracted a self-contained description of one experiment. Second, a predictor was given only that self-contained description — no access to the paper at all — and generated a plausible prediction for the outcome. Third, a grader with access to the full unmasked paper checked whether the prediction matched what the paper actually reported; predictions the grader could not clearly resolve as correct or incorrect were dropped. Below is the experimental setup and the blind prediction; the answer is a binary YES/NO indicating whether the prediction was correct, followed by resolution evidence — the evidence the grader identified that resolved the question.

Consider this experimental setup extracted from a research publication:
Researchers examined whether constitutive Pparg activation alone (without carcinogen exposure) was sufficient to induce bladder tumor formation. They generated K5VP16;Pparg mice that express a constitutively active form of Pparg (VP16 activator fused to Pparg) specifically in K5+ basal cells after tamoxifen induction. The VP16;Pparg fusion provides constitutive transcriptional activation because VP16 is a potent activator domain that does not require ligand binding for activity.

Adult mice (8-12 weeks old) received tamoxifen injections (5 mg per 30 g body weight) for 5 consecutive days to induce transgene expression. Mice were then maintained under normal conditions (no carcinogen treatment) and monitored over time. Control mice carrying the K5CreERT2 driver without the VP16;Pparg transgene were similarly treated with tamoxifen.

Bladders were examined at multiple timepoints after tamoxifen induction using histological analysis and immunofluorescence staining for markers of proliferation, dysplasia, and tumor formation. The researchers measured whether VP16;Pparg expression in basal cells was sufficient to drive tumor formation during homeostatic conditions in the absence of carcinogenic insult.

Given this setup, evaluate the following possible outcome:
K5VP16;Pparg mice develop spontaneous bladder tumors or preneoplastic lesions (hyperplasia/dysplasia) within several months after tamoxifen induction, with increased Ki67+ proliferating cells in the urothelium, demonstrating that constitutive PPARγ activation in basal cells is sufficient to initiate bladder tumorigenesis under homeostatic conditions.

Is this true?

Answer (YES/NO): NO